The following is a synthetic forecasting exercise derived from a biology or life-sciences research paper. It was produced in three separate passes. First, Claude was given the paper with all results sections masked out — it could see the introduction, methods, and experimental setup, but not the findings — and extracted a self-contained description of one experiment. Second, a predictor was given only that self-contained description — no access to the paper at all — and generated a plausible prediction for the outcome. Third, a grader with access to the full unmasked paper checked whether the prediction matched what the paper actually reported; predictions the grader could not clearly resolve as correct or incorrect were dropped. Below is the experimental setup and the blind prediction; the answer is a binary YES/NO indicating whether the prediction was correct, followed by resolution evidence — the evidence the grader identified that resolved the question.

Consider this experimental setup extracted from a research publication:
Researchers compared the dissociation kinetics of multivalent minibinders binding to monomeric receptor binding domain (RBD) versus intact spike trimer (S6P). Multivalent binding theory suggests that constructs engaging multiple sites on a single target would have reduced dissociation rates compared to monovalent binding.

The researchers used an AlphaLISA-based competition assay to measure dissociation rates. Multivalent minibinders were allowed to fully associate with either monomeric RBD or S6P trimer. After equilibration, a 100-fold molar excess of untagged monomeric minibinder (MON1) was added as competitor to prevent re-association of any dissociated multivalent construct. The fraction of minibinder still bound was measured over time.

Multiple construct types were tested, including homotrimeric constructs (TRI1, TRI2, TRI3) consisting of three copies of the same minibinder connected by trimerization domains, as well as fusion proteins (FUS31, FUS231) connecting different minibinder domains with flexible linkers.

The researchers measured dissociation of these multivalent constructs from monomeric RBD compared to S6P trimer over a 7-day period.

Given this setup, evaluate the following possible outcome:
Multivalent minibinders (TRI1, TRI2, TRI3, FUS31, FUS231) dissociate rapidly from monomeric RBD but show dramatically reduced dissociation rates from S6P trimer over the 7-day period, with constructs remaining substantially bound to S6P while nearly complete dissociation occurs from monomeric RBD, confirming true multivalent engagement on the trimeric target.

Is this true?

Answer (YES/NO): YES